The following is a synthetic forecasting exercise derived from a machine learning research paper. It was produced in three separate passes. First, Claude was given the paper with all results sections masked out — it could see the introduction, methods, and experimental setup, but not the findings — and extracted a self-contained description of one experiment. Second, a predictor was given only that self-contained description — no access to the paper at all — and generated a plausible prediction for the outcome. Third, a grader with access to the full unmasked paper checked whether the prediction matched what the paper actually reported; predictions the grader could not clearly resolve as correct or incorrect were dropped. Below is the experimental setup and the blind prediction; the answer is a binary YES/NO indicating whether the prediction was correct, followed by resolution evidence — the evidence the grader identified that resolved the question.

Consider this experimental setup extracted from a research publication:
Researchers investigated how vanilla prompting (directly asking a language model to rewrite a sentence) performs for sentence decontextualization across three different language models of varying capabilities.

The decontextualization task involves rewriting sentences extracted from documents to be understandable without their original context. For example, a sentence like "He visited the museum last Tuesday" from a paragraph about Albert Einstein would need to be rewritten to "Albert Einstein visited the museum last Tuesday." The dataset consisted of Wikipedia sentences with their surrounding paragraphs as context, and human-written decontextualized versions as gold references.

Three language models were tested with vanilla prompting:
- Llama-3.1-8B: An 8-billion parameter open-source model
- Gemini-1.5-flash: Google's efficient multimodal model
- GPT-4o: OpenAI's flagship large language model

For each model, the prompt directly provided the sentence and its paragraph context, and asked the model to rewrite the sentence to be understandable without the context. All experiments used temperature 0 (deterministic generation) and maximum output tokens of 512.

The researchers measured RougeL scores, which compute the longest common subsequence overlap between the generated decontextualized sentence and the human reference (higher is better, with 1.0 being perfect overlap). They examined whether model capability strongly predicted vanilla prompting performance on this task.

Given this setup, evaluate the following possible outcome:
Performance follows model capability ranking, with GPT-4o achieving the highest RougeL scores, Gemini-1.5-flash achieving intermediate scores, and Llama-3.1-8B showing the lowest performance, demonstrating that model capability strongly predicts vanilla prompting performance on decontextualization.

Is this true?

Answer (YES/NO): NO